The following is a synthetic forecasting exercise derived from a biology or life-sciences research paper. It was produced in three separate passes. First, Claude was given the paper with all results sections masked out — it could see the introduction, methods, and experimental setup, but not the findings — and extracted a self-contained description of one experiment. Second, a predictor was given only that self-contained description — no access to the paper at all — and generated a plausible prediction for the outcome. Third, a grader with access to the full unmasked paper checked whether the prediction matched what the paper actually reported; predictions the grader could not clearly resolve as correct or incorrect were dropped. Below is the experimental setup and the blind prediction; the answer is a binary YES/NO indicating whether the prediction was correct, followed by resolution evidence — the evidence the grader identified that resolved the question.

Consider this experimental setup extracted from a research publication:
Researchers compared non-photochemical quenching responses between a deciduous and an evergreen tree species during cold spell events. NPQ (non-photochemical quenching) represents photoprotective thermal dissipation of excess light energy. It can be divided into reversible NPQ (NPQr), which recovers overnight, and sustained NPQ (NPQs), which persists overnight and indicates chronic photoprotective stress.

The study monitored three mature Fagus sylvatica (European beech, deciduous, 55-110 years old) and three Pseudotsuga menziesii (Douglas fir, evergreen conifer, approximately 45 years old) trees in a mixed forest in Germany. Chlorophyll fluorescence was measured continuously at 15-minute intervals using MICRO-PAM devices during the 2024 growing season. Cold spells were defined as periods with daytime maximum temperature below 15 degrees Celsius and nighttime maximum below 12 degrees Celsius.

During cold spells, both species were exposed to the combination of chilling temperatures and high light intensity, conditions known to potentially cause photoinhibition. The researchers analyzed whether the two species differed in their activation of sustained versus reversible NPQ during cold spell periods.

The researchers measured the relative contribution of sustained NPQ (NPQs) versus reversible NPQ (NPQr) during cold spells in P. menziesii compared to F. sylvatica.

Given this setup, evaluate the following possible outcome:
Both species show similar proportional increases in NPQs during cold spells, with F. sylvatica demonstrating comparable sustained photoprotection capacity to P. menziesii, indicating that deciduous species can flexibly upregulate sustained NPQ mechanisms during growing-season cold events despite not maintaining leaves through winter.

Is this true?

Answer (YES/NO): NO